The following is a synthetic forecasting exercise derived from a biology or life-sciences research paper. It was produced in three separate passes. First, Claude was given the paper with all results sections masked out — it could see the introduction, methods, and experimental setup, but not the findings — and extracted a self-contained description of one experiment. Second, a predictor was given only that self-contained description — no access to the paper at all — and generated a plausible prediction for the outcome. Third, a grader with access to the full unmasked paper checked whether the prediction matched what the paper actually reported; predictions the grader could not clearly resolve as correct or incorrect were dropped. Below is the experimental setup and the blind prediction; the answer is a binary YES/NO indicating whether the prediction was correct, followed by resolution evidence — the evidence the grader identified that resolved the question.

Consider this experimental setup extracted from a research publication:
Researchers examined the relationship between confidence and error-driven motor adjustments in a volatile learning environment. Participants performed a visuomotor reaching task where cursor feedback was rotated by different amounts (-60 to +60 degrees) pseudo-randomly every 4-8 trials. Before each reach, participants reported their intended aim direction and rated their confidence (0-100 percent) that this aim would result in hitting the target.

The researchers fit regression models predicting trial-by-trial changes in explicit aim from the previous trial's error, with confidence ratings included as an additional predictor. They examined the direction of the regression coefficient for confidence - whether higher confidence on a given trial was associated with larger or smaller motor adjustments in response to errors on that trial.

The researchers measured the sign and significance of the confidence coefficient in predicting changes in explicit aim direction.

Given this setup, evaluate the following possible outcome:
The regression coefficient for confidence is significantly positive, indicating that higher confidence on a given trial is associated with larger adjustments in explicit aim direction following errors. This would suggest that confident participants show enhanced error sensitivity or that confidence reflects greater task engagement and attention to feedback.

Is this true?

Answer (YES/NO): NO